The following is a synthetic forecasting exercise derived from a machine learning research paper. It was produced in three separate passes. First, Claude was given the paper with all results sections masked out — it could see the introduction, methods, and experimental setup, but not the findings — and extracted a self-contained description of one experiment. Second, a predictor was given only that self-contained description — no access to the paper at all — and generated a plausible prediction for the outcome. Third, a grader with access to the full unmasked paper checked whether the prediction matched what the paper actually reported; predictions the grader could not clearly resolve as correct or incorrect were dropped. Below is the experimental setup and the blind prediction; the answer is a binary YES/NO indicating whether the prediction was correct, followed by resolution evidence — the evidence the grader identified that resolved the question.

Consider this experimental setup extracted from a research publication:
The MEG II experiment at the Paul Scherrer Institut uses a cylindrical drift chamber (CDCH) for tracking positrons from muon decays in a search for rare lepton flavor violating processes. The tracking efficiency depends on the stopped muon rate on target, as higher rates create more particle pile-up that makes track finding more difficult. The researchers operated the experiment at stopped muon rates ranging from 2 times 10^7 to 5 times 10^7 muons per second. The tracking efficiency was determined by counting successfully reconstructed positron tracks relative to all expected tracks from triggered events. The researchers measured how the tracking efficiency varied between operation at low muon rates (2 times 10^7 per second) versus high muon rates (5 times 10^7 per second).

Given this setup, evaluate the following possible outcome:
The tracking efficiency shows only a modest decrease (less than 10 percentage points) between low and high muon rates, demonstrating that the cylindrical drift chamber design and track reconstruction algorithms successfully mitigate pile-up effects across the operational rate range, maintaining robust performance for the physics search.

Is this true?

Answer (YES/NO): NO